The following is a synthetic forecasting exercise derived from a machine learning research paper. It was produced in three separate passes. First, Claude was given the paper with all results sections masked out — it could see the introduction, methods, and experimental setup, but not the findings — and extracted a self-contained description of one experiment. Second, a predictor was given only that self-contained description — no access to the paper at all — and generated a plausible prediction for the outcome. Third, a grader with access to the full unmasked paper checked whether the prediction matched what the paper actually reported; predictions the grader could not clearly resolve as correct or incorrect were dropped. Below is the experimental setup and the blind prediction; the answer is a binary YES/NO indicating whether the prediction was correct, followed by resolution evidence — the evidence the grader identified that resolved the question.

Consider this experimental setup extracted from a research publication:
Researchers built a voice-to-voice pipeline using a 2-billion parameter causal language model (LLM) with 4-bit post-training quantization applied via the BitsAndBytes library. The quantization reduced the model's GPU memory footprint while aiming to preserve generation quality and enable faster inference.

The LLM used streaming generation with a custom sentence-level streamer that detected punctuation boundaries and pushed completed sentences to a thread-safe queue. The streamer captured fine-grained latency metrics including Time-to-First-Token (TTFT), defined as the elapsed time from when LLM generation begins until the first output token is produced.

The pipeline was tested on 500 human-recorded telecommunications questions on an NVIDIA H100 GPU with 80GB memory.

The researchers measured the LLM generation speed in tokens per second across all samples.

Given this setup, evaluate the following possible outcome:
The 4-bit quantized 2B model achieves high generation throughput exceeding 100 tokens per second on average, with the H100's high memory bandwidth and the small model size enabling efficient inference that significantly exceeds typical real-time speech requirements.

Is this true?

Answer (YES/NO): NO